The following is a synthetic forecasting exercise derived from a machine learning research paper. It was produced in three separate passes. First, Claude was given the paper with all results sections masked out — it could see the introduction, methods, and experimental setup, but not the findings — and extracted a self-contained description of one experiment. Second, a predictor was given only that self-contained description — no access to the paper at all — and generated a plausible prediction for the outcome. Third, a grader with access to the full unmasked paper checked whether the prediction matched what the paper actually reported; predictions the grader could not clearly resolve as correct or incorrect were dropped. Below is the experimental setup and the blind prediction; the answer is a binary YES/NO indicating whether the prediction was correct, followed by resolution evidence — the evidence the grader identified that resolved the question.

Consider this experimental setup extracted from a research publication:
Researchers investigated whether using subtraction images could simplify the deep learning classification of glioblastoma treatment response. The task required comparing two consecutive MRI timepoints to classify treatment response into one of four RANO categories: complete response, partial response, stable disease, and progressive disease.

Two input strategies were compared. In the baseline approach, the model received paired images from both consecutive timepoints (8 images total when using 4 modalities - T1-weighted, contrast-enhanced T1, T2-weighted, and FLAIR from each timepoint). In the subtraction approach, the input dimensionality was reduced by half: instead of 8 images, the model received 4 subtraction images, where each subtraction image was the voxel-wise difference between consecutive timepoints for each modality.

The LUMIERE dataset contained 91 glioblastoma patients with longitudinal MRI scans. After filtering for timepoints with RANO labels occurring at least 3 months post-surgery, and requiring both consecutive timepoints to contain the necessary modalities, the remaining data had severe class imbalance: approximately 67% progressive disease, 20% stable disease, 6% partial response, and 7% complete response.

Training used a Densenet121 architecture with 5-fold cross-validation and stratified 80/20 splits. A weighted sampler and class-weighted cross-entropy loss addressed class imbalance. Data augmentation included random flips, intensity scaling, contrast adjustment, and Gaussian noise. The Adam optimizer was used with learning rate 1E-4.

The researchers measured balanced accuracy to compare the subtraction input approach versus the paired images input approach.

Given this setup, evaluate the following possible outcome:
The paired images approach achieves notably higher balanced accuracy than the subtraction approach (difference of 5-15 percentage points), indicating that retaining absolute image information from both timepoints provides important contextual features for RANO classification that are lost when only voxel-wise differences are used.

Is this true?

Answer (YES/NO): NO